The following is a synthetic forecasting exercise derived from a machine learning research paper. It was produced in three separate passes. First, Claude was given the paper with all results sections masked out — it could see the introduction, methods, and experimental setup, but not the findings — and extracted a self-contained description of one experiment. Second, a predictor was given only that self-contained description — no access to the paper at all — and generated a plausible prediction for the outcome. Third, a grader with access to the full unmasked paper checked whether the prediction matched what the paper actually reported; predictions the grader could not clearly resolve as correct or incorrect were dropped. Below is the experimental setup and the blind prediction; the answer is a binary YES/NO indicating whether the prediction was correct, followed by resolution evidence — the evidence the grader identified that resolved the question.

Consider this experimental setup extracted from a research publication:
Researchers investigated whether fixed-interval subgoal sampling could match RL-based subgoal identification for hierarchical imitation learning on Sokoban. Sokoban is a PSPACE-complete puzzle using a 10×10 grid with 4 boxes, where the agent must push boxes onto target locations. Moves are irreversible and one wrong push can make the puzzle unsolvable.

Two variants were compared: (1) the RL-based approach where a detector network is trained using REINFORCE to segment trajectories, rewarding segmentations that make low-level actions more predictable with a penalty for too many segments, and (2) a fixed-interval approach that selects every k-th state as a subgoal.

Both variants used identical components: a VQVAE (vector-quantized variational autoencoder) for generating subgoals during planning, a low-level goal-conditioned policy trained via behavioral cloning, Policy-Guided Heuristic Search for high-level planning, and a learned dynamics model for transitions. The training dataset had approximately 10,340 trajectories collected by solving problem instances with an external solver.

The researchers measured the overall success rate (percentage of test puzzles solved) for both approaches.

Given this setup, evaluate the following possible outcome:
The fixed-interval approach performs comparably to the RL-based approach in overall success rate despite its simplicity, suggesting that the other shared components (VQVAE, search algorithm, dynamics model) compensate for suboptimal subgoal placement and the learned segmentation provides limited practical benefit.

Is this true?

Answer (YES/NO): YES